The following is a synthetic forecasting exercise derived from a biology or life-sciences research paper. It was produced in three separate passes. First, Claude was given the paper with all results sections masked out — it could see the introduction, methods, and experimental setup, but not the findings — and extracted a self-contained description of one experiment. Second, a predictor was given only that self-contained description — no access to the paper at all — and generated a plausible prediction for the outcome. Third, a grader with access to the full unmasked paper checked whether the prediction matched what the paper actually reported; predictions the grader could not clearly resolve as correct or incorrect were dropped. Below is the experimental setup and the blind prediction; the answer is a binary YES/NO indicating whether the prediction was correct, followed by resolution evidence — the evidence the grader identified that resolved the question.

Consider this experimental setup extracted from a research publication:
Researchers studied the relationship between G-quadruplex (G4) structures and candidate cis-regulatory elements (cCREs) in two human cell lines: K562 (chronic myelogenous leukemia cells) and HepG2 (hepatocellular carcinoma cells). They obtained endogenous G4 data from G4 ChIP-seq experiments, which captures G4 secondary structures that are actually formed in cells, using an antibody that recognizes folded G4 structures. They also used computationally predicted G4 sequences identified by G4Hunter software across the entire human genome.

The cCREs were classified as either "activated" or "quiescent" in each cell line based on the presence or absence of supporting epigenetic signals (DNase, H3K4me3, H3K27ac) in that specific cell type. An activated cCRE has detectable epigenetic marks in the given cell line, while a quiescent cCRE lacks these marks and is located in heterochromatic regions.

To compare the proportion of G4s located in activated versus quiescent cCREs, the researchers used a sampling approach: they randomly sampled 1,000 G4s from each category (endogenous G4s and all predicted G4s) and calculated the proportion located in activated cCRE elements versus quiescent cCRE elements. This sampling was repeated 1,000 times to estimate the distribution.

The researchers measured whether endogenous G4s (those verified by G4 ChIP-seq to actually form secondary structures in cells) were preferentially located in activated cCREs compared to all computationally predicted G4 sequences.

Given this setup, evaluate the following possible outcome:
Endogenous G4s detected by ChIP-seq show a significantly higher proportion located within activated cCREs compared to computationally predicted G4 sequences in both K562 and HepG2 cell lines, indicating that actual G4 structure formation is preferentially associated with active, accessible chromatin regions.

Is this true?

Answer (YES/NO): YES